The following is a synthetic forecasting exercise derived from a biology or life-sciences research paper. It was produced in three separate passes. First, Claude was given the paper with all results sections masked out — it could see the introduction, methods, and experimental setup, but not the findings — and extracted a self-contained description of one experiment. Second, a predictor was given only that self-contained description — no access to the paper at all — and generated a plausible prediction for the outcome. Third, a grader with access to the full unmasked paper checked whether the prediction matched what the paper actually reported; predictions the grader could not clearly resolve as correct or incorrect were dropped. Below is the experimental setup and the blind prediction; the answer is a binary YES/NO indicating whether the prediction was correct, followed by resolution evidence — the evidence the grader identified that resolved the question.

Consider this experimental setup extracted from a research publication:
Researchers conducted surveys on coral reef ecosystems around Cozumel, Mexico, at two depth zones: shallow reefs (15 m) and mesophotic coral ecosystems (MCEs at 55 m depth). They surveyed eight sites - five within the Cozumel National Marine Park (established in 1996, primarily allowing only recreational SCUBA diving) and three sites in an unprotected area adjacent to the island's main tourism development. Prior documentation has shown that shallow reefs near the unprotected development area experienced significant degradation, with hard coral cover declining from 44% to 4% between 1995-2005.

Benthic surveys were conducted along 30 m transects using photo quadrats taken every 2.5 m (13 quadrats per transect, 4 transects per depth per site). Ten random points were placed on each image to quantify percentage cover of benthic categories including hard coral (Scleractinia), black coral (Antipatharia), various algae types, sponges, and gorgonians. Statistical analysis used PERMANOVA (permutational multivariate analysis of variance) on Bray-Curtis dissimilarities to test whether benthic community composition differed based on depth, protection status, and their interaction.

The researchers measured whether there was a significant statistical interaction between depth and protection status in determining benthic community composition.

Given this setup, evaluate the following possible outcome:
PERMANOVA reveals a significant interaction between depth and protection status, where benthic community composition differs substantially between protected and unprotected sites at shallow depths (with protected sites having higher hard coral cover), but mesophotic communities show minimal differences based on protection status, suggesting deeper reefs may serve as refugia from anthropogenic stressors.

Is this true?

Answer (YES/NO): YES